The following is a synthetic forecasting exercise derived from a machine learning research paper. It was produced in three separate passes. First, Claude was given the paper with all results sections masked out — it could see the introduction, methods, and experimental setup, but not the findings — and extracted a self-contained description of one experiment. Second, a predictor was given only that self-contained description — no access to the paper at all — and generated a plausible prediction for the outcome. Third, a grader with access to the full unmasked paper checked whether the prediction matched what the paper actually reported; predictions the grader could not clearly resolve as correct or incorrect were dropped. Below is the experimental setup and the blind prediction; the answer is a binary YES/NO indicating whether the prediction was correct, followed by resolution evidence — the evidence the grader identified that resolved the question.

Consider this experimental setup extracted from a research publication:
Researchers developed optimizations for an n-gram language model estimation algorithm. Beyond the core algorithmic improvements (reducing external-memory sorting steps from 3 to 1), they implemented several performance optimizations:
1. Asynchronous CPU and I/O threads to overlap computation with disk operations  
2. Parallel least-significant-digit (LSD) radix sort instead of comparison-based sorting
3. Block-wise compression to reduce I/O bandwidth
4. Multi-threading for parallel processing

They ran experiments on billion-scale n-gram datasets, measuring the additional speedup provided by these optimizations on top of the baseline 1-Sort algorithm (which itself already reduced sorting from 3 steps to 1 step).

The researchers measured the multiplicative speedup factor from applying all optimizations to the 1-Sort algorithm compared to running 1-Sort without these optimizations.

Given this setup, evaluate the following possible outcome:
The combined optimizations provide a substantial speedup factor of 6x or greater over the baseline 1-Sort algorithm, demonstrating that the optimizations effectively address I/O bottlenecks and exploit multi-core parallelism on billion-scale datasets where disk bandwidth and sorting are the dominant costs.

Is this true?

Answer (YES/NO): NO